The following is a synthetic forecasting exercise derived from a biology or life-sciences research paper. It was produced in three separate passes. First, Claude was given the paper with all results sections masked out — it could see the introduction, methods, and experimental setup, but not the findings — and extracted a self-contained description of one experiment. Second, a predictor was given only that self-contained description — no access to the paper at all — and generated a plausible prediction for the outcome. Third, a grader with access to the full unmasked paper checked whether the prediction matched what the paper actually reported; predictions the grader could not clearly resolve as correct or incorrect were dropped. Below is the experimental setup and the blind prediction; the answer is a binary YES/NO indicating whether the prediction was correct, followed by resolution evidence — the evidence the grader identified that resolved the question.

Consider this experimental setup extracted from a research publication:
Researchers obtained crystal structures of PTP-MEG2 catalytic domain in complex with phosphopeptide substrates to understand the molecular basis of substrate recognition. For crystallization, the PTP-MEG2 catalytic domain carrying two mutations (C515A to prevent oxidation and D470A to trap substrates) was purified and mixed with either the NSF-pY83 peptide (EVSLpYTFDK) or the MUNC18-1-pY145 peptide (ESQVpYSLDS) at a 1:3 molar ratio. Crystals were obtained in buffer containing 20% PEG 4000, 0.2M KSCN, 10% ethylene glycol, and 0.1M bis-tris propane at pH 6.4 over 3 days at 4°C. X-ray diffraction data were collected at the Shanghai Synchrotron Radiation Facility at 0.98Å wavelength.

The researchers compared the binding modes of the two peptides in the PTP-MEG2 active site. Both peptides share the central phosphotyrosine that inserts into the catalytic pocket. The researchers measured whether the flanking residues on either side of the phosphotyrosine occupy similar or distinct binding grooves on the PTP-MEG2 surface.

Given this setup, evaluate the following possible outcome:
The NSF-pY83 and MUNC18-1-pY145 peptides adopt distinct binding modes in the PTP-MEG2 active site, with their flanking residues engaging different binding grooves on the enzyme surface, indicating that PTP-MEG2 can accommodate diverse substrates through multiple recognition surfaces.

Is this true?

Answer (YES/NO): YES